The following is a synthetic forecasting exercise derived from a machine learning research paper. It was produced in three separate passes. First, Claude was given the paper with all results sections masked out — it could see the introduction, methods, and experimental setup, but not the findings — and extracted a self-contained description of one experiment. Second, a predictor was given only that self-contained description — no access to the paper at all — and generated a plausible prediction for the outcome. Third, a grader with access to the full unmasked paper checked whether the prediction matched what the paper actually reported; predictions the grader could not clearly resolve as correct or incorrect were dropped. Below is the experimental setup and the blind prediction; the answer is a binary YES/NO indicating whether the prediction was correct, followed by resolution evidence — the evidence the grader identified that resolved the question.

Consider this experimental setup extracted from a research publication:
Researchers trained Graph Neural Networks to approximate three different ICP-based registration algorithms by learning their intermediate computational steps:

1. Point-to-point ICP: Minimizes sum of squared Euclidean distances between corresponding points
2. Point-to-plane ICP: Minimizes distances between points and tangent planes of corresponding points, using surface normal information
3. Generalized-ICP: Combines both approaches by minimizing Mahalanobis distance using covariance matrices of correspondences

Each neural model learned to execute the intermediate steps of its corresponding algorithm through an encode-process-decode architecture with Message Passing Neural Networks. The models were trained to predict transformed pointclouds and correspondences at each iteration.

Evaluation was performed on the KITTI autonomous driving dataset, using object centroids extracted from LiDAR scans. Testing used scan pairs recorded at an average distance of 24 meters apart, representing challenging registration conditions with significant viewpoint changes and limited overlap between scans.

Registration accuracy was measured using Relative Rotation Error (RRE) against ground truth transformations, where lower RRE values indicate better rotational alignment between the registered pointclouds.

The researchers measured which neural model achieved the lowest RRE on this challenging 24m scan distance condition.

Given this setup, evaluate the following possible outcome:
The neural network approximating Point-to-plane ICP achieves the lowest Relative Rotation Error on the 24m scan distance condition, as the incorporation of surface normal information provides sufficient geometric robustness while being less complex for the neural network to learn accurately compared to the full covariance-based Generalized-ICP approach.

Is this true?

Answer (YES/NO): YES